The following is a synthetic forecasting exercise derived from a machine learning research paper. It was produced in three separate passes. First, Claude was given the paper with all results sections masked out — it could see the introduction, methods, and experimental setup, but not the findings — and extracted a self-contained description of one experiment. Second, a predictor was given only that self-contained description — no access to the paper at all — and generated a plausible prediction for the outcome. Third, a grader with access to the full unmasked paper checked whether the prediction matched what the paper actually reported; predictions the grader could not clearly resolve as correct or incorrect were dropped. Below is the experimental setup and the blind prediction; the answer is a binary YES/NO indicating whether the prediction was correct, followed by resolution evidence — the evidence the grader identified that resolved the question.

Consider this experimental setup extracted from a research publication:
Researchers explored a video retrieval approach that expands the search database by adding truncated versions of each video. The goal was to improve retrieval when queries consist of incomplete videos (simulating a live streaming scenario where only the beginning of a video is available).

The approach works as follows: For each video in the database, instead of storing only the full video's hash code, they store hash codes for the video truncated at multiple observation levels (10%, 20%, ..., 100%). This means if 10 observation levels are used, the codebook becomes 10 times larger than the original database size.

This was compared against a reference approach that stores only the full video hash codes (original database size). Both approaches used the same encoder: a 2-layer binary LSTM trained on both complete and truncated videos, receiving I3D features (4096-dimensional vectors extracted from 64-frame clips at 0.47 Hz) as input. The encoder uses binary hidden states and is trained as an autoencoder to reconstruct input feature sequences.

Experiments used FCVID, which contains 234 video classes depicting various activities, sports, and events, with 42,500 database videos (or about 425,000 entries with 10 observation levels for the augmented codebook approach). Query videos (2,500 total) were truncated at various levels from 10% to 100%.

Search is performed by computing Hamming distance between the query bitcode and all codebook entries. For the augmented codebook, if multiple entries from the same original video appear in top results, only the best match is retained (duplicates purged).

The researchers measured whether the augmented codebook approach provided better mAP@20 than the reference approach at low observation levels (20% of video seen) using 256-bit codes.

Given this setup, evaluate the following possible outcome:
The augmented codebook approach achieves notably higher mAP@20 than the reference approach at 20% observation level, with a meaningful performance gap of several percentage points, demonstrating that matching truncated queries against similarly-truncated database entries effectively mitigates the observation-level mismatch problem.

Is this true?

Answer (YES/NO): YES